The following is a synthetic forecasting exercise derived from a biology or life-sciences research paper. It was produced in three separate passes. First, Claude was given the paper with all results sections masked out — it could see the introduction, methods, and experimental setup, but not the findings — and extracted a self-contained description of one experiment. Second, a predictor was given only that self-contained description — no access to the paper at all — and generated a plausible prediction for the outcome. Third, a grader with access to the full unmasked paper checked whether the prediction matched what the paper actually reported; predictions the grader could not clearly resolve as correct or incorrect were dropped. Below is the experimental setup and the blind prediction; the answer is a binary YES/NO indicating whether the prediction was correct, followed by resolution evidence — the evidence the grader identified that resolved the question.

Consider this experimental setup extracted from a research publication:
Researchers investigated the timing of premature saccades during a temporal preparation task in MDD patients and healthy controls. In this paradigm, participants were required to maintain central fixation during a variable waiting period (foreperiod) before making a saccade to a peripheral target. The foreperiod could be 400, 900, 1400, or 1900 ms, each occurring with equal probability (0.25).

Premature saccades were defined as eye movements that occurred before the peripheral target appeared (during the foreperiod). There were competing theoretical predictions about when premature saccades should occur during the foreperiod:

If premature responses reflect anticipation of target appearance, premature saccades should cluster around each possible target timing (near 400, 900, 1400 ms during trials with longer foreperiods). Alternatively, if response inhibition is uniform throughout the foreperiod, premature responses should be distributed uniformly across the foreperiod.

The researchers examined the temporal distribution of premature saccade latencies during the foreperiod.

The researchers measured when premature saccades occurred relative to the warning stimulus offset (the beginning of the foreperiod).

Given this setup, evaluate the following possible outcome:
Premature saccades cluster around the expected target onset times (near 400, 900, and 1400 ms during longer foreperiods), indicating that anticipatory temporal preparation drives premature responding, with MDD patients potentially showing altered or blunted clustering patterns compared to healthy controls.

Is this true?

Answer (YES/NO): NO